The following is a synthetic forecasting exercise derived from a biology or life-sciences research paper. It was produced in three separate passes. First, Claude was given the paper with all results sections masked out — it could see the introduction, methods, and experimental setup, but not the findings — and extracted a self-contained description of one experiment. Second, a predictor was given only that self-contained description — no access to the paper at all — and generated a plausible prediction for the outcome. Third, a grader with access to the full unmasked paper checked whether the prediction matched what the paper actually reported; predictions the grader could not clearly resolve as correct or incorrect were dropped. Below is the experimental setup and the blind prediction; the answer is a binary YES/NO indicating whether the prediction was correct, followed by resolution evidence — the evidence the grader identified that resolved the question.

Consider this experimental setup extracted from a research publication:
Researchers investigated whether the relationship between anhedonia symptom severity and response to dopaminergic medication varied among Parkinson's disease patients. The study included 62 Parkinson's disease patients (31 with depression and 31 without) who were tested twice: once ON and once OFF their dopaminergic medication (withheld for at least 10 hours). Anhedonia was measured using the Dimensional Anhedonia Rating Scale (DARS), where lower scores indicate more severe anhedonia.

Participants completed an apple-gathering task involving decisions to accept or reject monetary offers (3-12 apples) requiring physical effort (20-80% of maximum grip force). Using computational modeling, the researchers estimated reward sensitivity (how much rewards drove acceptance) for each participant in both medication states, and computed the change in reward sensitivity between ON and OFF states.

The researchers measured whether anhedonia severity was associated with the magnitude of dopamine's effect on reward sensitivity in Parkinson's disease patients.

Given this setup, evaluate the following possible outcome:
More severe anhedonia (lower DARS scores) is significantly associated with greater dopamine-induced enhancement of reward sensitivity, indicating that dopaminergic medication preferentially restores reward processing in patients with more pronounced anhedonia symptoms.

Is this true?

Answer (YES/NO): NO